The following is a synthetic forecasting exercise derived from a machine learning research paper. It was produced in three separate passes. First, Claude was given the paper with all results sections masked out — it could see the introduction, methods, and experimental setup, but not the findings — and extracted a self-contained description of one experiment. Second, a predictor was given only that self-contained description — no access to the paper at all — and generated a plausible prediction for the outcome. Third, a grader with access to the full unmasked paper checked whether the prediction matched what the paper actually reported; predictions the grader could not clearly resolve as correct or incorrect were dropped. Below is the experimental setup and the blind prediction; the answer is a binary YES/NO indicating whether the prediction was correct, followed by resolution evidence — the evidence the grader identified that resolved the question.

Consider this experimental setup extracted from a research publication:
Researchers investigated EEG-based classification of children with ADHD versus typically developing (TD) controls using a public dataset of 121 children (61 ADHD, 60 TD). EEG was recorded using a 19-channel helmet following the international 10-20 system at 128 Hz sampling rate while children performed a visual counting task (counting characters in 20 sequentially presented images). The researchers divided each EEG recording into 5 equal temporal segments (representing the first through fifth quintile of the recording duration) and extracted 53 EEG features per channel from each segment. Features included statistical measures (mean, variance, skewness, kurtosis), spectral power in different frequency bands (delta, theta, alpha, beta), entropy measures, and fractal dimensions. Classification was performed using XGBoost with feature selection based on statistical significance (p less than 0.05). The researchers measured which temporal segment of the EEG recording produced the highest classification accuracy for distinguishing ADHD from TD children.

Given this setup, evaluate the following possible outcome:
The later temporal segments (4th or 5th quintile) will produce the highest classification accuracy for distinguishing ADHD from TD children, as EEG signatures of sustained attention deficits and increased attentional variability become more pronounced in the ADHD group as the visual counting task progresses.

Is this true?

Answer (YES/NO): YES